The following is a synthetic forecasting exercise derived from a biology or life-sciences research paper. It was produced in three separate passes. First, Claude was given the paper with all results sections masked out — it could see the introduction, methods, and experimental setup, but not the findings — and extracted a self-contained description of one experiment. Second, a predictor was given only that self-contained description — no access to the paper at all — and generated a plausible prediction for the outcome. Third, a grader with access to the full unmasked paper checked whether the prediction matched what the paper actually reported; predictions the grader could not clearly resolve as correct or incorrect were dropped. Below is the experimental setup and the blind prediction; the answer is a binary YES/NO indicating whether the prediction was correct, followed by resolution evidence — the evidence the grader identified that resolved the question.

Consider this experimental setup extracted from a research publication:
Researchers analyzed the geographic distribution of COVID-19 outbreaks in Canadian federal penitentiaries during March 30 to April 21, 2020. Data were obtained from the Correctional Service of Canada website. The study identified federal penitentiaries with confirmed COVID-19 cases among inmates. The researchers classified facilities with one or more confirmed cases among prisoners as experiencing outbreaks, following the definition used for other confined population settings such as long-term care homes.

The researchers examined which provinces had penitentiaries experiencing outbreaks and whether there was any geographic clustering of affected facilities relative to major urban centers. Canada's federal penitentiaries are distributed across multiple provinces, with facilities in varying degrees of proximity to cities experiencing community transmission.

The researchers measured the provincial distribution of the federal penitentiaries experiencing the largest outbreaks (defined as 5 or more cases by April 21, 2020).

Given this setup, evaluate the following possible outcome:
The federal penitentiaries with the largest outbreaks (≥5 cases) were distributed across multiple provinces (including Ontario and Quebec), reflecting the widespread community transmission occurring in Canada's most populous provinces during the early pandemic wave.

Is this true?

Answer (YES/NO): YES